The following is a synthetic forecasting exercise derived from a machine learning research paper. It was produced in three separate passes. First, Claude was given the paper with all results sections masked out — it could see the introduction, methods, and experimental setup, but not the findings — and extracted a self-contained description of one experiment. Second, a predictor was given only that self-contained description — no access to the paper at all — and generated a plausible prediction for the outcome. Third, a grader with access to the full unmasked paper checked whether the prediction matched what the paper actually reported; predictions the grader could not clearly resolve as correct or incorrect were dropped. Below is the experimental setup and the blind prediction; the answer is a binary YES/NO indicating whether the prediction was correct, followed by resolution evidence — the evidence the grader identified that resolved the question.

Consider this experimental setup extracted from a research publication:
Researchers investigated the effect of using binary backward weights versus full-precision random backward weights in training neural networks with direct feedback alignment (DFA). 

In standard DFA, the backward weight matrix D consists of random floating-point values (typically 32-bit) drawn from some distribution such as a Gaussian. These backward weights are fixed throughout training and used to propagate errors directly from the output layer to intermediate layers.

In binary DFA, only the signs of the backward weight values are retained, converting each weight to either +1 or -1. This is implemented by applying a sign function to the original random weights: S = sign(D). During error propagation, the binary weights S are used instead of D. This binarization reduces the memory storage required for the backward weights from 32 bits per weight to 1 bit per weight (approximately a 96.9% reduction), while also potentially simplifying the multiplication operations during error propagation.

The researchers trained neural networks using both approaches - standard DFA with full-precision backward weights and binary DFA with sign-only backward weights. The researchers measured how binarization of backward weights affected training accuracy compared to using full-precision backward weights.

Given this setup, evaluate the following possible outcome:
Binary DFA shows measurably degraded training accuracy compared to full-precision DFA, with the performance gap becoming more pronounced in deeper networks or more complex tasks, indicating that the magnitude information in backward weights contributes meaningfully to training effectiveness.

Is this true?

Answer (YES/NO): NO